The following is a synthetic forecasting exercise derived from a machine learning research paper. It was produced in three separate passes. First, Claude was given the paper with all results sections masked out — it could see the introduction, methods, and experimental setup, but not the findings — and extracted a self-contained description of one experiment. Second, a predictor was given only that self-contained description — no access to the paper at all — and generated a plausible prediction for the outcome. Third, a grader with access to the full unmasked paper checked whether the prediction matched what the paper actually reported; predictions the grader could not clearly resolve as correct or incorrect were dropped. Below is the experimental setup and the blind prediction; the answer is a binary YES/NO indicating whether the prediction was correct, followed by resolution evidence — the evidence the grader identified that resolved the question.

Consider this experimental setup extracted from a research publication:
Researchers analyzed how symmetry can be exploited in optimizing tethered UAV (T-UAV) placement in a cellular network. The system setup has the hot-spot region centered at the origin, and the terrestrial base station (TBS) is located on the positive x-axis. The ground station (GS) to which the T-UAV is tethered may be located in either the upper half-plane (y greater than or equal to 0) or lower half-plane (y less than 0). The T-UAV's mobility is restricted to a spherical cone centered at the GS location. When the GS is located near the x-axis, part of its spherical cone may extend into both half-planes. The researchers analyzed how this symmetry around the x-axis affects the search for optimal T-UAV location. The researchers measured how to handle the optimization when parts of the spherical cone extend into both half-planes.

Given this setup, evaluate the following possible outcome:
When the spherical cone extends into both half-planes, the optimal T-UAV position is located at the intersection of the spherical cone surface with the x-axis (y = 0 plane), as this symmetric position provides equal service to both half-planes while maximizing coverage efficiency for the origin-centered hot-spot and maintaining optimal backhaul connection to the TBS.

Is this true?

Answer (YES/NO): NO